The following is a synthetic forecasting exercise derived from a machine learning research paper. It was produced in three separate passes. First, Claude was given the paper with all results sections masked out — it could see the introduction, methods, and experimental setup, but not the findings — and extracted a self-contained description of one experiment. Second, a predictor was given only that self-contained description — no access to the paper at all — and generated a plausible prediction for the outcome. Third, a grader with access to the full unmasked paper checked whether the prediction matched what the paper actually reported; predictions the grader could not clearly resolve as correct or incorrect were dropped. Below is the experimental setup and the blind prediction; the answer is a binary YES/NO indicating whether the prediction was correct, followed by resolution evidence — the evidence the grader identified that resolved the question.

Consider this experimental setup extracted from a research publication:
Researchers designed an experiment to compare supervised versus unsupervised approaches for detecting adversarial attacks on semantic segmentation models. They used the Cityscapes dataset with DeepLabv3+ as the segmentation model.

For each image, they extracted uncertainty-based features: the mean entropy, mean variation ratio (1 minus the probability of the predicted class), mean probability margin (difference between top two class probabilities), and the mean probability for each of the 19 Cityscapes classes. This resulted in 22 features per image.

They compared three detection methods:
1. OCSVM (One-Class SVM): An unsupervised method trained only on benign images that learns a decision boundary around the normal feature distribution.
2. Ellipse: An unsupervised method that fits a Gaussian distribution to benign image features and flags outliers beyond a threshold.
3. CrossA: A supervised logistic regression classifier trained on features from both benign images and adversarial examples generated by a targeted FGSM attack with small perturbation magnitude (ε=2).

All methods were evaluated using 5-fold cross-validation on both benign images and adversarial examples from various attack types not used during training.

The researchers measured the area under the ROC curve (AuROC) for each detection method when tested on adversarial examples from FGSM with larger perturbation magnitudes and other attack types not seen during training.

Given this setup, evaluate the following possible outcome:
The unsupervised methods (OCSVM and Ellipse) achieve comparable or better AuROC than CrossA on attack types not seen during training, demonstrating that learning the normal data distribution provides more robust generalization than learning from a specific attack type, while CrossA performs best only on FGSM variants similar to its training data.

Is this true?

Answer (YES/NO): NO